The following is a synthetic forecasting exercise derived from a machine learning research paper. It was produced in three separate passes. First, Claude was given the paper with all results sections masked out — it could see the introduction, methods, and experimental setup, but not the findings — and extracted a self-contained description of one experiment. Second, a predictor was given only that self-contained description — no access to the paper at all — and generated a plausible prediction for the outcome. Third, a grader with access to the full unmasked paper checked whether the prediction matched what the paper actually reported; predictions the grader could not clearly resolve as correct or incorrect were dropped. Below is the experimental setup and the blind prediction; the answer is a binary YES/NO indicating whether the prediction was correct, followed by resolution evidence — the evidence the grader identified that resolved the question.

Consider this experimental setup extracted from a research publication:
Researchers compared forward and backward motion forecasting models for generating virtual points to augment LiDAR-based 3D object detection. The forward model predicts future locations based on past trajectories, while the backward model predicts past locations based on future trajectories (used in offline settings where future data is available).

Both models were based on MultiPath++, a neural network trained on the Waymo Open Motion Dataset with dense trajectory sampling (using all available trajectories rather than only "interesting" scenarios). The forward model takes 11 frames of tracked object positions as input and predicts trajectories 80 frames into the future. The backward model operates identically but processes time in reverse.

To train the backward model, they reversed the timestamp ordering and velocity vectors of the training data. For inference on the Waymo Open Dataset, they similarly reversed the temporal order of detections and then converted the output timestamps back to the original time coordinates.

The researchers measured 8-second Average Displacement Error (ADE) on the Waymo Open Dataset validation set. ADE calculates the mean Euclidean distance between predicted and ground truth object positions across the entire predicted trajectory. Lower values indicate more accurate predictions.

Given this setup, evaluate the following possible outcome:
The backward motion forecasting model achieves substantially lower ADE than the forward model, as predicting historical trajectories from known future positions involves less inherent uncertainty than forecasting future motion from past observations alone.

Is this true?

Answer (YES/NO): NO